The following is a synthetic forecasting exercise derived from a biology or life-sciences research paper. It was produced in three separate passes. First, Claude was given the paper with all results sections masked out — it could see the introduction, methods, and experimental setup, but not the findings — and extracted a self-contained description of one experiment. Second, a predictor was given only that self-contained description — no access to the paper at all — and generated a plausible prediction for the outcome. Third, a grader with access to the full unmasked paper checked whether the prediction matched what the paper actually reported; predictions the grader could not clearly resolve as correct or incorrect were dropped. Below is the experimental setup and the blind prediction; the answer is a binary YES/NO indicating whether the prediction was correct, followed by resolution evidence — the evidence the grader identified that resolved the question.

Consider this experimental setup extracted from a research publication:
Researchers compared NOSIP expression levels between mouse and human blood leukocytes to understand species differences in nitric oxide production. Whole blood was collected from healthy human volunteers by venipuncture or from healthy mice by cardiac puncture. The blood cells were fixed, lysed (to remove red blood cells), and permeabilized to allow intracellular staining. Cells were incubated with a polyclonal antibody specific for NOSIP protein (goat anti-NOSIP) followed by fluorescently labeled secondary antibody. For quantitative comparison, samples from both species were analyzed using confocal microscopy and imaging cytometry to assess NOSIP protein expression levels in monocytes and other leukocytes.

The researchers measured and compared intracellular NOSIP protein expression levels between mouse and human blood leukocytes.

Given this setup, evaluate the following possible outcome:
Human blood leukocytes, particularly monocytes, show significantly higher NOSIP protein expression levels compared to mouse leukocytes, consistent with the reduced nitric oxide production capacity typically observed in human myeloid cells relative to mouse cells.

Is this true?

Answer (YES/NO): YES